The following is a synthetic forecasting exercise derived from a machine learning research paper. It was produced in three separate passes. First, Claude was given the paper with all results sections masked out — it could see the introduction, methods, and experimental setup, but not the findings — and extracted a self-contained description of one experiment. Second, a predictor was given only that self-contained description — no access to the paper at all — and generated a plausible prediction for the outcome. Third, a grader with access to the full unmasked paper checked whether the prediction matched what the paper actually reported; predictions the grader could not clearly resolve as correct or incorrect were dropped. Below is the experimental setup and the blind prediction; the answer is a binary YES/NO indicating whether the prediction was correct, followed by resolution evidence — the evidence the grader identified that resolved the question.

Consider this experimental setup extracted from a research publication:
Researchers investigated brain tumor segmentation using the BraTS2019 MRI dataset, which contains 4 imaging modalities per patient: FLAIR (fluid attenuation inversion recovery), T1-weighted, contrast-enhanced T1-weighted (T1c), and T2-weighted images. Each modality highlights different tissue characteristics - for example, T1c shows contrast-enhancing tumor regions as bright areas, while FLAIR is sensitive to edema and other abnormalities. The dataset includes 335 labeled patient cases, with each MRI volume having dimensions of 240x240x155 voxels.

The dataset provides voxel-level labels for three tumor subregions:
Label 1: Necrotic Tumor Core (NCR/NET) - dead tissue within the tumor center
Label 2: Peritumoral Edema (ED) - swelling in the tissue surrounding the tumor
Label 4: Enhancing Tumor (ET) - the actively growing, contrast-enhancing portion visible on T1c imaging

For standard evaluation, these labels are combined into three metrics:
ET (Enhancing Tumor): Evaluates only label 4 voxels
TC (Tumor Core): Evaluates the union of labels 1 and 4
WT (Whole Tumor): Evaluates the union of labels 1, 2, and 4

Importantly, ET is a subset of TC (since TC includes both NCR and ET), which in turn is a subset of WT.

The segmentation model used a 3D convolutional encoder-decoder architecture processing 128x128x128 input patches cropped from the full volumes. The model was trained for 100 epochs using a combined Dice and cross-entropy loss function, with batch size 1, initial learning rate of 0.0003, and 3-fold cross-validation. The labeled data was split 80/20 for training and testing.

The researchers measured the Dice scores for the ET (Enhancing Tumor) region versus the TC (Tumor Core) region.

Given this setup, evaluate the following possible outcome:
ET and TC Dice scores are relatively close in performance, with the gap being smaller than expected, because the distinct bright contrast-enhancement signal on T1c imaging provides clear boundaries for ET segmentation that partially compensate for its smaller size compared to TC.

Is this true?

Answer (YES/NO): NO